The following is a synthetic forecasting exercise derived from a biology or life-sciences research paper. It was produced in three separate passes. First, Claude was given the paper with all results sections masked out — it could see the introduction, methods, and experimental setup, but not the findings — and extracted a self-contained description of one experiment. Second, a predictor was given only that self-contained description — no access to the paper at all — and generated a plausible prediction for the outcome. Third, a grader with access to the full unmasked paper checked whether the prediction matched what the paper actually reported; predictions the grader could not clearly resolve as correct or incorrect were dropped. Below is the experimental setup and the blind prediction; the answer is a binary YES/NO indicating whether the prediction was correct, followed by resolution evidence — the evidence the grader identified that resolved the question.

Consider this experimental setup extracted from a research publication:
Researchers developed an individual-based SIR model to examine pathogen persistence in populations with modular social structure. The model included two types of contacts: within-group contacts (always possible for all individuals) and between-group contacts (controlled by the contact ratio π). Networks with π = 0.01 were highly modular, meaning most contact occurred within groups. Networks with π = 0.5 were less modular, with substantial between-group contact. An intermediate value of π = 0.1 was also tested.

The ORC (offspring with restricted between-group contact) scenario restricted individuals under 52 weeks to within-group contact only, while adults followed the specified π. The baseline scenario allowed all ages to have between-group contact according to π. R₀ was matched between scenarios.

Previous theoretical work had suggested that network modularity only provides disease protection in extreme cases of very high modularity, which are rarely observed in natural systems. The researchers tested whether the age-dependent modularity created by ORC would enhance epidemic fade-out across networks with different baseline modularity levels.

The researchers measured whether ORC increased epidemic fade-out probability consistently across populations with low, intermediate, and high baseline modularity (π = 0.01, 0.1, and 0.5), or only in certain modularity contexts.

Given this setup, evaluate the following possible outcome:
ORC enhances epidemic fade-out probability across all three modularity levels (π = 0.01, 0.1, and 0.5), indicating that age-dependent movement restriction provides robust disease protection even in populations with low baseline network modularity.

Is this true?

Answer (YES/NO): YES